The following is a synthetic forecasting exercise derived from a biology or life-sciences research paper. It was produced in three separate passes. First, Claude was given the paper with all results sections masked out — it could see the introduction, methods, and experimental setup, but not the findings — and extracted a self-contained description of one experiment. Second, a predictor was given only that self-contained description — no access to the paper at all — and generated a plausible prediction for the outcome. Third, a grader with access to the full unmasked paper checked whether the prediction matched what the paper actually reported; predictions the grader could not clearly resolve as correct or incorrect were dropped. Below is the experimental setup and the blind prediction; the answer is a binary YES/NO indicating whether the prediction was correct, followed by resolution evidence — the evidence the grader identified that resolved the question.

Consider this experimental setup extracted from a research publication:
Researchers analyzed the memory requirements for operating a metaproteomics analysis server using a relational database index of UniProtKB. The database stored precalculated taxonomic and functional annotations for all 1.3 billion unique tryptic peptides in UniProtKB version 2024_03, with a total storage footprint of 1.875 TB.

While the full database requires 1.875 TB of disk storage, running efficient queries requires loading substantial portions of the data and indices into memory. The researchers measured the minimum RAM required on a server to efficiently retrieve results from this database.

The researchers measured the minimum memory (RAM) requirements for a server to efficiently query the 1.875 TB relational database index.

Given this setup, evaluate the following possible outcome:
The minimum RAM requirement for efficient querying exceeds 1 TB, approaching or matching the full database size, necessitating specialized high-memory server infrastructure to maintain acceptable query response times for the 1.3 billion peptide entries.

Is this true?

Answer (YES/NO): NO